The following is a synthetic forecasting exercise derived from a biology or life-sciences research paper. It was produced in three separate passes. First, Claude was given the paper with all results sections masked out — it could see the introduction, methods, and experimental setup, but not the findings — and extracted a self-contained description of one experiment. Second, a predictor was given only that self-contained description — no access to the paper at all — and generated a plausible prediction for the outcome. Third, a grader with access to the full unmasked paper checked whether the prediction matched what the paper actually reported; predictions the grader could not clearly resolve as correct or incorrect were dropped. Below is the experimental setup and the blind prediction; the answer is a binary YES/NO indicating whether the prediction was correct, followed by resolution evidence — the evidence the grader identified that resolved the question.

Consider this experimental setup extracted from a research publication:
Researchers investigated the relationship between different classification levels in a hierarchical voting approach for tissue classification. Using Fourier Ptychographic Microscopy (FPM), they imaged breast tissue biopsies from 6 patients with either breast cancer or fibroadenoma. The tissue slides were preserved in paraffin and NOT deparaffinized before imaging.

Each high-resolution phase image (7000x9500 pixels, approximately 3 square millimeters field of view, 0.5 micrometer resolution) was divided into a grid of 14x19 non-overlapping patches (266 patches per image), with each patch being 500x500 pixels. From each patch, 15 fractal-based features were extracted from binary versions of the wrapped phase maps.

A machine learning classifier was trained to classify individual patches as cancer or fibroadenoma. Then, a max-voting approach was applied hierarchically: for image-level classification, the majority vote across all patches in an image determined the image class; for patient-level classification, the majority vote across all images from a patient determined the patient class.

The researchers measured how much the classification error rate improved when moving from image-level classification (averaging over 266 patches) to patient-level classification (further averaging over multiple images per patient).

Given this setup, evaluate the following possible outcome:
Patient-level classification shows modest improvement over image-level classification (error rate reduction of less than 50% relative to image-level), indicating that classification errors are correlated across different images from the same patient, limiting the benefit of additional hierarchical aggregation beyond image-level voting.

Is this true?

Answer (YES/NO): NO